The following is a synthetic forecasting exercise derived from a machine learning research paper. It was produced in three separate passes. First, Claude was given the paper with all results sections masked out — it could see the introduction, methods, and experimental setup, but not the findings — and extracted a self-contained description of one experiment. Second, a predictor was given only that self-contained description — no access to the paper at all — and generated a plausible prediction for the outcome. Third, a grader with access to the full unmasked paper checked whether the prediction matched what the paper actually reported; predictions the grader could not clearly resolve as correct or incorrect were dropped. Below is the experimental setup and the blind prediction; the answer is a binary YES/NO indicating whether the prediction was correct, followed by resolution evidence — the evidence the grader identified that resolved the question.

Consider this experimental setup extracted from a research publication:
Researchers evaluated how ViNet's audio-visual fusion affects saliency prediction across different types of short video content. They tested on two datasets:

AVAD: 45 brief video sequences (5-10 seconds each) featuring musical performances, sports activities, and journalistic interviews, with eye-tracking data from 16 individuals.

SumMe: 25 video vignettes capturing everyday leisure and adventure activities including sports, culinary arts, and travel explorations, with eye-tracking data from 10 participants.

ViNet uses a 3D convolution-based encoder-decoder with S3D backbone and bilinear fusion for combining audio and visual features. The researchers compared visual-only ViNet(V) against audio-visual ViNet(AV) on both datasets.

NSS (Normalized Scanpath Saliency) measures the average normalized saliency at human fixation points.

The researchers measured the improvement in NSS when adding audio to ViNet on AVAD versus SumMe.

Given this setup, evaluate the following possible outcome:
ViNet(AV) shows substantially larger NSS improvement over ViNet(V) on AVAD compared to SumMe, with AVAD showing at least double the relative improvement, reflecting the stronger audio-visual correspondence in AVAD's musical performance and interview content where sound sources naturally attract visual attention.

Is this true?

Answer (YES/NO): NO